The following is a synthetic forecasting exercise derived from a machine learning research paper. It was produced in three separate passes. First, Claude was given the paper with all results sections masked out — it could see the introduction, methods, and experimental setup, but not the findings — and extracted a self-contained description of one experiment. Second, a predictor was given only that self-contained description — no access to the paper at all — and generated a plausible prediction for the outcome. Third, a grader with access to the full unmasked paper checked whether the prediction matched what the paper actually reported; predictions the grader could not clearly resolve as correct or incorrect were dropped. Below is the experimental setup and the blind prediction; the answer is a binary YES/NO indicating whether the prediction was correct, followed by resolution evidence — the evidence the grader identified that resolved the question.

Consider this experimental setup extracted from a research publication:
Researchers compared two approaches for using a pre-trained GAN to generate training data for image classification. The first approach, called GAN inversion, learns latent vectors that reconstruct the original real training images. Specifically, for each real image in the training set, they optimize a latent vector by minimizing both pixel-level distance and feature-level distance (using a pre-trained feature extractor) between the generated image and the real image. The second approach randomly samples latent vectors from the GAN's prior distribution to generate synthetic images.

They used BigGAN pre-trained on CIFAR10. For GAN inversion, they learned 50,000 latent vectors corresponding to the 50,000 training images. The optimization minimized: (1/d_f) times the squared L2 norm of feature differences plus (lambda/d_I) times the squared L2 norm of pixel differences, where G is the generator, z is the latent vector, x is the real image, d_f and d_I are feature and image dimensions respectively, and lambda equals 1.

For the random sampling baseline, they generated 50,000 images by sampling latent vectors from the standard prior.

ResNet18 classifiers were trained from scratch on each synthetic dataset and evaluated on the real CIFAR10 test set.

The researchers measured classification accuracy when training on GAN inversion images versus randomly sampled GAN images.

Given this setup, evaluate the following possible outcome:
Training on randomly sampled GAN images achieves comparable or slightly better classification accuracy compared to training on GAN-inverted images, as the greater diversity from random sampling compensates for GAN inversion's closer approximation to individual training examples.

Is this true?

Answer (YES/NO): NO